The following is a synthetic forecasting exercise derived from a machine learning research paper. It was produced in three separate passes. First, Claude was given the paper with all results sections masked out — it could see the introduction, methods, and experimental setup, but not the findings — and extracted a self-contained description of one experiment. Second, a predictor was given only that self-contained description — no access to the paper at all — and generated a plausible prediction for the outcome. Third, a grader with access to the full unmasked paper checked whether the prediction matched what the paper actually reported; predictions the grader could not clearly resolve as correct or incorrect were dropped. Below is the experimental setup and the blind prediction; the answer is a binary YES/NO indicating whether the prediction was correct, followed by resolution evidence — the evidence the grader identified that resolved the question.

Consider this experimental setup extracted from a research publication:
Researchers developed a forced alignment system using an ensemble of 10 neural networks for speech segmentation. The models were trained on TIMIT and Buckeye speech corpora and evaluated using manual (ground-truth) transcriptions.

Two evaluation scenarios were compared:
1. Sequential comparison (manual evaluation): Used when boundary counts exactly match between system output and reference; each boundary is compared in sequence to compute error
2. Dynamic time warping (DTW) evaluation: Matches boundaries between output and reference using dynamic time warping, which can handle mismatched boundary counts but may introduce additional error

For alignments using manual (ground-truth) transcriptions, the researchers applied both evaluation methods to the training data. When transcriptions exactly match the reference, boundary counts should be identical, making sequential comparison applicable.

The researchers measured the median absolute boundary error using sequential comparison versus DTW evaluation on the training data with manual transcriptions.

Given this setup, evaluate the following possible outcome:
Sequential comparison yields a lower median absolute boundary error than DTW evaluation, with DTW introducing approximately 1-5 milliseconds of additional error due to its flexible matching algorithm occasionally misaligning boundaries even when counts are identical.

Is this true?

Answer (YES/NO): NO